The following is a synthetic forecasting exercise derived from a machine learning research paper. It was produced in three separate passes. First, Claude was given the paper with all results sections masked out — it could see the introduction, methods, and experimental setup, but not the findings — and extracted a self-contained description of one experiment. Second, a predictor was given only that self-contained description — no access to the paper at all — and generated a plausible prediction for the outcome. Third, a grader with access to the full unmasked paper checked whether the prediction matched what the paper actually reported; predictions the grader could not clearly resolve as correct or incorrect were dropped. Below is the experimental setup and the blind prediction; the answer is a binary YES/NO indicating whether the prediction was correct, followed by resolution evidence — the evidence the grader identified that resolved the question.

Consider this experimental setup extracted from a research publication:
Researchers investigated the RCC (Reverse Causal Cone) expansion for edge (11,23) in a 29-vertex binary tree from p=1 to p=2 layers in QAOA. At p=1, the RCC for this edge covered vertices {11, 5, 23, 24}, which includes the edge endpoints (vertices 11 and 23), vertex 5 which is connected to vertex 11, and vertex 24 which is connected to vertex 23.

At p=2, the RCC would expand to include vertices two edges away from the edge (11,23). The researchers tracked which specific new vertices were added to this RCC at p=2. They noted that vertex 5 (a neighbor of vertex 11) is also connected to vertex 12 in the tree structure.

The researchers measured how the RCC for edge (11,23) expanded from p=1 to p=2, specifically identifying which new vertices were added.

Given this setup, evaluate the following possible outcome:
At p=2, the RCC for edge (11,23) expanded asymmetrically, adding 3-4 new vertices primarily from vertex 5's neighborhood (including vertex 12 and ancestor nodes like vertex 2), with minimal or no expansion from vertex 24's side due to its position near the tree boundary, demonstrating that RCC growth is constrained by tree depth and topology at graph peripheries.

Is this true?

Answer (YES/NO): NO